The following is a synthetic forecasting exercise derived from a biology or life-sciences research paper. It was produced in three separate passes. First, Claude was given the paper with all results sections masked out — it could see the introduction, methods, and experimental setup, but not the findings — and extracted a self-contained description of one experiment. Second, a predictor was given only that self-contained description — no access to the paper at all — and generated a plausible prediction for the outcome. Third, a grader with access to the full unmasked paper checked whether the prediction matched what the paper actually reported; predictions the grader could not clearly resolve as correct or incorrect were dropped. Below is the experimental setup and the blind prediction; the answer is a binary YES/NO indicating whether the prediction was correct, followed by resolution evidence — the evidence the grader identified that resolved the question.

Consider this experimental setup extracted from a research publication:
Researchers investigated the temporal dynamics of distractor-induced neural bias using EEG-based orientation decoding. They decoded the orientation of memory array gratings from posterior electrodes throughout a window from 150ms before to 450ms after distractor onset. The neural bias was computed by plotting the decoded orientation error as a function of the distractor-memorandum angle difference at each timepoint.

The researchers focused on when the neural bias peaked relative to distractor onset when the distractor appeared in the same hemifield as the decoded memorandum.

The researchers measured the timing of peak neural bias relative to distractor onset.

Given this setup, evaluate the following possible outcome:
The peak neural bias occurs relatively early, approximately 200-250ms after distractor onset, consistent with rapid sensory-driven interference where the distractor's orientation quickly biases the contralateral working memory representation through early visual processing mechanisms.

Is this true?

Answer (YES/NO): NO